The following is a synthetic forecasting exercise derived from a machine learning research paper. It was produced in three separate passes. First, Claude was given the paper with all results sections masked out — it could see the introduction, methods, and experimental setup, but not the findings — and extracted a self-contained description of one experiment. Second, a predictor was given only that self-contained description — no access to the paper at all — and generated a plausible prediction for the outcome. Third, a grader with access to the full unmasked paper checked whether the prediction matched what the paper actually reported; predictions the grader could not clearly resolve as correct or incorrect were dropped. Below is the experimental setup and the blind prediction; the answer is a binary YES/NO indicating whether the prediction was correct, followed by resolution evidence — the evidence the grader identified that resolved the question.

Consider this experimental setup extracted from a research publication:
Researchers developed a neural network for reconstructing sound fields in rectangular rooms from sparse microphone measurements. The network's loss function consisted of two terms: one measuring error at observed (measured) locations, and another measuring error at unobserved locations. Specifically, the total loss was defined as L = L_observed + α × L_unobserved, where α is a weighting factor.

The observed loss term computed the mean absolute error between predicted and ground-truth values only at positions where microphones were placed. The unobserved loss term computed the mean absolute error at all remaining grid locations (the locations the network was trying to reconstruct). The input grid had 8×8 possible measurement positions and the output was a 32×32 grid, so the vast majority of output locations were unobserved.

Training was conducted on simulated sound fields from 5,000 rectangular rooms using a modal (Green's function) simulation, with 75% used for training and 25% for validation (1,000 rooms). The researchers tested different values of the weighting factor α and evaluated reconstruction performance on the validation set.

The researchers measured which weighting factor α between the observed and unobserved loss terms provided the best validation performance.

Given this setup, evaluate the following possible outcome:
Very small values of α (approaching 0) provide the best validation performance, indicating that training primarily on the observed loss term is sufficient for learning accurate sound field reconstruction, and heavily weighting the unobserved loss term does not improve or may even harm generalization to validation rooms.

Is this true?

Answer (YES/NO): NO